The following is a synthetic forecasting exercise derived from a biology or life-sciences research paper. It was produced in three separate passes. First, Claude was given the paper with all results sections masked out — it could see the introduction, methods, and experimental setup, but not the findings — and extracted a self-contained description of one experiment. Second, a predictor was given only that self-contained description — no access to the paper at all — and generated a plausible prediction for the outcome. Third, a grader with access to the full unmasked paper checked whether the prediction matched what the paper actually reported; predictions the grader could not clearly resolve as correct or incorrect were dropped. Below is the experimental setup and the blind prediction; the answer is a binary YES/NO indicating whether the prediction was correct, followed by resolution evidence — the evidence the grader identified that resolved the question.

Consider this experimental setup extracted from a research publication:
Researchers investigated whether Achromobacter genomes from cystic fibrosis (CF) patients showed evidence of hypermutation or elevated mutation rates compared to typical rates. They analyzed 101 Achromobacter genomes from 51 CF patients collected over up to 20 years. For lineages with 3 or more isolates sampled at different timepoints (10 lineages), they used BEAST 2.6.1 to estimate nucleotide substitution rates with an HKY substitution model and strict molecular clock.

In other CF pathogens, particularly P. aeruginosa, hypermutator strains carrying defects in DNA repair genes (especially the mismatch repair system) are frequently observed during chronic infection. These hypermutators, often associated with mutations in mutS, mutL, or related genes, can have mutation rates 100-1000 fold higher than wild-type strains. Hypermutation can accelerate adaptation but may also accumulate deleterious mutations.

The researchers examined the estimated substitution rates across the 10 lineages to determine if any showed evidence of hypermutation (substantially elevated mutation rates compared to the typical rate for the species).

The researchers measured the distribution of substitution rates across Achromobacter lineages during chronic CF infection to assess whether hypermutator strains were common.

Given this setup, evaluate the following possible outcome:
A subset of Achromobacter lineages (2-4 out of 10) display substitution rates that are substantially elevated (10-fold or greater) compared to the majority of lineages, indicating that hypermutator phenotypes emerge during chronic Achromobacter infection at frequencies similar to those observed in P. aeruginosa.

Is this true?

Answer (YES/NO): NO